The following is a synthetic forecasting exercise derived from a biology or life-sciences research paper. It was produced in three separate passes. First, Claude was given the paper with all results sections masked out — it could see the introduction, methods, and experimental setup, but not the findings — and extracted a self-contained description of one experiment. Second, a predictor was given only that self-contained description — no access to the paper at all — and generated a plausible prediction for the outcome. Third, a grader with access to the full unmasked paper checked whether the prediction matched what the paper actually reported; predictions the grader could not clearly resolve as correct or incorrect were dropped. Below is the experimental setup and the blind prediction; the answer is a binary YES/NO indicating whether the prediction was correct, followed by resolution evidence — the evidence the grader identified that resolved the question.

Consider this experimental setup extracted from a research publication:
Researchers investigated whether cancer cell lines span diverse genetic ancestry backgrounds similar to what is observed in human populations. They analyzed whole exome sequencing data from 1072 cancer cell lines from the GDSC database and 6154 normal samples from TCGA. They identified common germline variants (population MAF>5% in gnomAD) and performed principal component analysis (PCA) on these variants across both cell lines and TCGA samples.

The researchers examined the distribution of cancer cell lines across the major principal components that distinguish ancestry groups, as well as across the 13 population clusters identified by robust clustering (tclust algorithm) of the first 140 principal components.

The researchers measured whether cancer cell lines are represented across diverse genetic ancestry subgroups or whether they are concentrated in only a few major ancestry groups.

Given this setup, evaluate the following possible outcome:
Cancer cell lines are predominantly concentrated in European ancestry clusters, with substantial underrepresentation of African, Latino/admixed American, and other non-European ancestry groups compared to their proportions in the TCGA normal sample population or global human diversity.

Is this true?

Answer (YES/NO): NO